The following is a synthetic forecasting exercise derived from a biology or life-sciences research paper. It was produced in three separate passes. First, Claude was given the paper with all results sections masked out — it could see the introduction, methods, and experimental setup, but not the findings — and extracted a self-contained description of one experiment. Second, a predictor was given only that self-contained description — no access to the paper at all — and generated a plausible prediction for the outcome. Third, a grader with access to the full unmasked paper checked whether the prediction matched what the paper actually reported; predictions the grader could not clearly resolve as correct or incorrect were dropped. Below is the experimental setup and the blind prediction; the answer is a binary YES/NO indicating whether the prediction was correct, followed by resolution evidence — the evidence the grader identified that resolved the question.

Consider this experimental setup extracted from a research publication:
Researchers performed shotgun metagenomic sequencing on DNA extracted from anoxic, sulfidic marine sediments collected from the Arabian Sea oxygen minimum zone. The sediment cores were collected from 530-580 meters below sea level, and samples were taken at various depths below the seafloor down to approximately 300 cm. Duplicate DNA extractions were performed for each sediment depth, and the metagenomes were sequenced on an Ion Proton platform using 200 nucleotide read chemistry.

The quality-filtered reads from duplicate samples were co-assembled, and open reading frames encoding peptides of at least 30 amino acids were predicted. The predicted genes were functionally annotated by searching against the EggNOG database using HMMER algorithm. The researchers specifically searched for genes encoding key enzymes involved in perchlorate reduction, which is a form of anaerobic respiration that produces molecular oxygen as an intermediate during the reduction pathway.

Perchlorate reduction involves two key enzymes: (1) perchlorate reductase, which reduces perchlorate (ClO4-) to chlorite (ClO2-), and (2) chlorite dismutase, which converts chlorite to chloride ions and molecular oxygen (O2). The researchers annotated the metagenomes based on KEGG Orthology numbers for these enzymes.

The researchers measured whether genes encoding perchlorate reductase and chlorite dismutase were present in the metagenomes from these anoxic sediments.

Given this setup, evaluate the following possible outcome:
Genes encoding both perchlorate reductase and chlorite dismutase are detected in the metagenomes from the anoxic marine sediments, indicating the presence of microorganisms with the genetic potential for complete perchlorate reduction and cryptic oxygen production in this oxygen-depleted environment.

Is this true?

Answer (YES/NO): YES